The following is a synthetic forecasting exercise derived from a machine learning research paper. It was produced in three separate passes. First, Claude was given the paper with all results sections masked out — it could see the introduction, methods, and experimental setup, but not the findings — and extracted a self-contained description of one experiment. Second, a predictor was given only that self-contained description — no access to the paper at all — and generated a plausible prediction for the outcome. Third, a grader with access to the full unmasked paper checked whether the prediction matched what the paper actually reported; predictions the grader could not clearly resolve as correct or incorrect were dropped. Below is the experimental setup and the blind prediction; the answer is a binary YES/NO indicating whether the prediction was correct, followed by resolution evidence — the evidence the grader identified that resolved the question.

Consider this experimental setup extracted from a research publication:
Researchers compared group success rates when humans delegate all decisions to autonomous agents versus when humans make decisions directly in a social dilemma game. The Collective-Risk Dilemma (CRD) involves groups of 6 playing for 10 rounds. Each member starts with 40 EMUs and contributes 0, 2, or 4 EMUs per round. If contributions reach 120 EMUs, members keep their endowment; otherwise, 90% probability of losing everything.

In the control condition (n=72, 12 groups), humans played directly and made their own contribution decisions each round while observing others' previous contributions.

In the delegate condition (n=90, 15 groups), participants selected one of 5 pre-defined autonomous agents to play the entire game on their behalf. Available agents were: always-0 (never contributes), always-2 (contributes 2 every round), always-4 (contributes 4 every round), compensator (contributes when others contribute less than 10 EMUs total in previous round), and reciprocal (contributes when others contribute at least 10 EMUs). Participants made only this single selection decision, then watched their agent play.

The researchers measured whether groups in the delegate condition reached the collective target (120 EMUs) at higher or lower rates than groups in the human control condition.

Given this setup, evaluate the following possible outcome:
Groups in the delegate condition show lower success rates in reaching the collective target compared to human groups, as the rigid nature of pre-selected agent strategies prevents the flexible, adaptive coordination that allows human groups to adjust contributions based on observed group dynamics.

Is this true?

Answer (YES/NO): NO